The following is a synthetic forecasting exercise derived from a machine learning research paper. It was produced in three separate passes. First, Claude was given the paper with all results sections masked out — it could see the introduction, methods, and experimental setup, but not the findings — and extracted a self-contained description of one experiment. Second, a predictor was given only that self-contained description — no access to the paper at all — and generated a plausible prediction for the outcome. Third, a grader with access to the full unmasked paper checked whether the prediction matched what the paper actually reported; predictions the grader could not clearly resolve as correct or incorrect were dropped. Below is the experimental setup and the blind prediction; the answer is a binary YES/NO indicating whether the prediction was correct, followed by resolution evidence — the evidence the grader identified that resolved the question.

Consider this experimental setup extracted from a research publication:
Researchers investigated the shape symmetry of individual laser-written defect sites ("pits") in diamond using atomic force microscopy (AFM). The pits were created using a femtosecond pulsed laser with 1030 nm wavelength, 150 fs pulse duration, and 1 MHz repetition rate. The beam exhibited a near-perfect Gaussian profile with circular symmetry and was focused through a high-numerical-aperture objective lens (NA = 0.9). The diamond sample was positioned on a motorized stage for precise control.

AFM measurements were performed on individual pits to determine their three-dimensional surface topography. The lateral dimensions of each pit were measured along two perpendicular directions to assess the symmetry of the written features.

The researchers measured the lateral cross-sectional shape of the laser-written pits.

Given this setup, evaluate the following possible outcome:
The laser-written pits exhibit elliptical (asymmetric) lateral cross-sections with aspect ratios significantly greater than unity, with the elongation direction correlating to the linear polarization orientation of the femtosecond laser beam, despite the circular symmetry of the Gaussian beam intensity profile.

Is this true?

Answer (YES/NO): NO